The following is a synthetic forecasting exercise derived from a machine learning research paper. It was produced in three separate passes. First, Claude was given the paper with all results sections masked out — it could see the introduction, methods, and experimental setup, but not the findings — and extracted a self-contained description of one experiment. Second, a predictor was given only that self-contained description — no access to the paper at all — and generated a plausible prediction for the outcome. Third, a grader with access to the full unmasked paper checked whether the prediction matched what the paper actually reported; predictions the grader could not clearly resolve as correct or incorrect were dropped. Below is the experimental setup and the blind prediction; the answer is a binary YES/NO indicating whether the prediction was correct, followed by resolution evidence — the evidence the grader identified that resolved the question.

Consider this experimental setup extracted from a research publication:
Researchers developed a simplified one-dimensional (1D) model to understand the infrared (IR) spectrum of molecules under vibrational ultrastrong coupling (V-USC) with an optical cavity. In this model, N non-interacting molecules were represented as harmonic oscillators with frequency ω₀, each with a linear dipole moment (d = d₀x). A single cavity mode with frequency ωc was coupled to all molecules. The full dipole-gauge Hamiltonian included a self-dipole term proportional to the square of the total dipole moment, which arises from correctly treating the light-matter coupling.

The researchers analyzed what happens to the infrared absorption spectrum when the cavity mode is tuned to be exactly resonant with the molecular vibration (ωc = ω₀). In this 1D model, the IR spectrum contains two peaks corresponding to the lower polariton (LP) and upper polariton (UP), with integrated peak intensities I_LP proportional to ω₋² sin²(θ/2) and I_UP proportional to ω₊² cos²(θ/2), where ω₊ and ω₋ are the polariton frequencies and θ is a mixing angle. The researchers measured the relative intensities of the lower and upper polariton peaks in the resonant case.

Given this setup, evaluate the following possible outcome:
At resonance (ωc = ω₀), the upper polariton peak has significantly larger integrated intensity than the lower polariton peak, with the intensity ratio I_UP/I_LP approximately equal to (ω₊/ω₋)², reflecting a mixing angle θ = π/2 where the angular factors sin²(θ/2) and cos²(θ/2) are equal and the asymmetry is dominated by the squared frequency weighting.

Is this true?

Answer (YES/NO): NO